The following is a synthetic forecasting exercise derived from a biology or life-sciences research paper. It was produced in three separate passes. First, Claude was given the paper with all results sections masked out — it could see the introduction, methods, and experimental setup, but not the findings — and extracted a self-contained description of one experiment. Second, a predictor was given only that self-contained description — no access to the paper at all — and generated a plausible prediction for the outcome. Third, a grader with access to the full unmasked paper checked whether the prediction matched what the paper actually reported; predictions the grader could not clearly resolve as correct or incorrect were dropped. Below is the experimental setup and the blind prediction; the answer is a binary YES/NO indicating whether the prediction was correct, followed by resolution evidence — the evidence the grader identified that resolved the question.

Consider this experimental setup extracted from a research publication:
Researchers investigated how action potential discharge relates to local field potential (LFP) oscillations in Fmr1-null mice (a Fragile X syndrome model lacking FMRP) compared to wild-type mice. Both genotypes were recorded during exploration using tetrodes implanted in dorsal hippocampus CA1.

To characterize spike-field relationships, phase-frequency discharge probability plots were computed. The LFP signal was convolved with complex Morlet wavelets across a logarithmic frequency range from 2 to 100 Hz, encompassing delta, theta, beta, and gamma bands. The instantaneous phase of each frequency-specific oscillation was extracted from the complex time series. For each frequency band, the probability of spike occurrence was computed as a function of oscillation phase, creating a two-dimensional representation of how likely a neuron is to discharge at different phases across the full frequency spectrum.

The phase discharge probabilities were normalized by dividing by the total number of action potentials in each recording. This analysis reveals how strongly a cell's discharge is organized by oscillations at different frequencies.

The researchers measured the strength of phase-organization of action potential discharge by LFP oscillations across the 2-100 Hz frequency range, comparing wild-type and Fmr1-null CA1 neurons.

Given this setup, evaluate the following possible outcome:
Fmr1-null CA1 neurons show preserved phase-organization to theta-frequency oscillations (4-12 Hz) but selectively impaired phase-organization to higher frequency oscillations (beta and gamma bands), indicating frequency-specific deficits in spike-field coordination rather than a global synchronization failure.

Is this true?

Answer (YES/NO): NO